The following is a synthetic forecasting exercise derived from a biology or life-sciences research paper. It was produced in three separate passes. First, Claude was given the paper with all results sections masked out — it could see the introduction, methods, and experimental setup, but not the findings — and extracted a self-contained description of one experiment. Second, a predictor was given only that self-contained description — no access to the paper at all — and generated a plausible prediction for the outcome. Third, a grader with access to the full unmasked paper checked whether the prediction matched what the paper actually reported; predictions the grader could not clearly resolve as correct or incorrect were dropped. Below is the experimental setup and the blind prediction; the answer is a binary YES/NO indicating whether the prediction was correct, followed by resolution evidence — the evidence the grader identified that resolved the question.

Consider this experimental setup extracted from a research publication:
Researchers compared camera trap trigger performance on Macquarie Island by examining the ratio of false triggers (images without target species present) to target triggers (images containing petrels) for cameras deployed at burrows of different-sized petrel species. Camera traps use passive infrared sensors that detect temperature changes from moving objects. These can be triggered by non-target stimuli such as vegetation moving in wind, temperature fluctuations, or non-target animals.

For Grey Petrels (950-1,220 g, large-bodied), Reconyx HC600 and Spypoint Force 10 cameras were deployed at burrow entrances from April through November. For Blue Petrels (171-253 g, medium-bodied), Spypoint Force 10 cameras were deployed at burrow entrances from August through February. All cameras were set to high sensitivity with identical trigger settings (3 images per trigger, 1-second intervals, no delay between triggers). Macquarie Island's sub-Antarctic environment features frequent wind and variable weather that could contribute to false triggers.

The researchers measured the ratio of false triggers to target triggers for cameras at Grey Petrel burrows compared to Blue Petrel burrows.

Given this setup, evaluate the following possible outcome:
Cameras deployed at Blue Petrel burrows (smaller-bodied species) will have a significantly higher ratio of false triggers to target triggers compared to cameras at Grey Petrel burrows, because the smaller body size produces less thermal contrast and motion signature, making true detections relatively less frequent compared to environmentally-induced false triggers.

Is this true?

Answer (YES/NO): NO